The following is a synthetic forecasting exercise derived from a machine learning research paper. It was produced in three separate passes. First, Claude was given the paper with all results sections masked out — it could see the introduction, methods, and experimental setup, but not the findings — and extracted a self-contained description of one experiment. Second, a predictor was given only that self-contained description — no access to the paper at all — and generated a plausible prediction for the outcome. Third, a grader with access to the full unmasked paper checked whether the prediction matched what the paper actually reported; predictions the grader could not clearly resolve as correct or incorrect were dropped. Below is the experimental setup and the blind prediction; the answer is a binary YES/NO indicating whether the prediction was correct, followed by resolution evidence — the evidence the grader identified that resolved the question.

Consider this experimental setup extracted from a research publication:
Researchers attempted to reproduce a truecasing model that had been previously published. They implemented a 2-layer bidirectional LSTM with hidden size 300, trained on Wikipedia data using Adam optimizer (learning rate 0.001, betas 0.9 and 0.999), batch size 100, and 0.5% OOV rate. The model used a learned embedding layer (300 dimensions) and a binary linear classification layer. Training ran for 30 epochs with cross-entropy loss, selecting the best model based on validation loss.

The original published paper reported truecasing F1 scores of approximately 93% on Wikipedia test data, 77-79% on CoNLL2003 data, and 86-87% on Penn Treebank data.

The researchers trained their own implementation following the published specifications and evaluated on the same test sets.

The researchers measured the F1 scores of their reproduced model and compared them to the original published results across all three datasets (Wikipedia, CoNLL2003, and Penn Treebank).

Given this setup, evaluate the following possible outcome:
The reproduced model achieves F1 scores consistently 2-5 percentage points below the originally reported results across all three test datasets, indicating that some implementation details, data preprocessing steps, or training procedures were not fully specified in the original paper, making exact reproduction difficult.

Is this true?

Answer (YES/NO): NO